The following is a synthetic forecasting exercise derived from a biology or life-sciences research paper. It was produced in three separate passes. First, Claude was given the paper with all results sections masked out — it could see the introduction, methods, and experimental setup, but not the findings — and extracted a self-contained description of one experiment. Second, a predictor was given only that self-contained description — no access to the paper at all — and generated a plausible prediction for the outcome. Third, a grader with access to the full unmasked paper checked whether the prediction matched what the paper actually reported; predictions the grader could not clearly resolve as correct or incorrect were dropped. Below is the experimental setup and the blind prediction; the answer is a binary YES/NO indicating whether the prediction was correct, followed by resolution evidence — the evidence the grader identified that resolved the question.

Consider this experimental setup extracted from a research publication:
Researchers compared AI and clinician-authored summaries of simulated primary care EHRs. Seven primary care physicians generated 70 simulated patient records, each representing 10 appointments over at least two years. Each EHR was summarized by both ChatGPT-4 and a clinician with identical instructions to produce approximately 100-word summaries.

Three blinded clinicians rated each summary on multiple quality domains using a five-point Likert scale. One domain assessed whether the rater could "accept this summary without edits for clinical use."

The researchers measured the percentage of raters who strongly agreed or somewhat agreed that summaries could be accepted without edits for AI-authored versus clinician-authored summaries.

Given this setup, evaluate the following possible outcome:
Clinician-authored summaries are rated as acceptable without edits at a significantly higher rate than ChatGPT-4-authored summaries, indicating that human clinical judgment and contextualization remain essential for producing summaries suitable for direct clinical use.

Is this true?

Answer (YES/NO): NO